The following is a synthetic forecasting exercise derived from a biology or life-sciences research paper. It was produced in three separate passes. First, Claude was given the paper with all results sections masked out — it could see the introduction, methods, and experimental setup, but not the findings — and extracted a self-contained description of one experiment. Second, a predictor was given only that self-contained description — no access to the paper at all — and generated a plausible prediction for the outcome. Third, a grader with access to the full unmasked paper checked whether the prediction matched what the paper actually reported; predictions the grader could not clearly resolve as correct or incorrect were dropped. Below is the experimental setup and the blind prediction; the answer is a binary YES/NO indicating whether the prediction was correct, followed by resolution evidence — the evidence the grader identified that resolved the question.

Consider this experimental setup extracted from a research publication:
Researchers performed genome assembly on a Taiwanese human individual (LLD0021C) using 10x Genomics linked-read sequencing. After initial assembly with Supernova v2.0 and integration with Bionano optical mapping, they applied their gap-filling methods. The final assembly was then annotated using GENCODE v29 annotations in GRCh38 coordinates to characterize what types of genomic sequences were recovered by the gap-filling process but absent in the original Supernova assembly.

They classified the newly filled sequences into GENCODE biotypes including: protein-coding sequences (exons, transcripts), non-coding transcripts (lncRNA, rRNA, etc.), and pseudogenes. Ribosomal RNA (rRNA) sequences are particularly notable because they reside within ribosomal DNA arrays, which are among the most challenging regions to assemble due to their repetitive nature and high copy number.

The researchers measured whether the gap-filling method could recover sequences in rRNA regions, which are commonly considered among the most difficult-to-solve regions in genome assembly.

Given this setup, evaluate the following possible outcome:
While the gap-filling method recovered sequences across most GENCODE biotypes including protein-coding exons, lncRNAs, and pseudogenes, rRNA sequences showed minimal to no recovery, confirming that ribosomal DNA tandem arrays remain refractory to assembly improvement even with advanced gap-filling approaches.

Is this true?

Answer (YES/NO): NO